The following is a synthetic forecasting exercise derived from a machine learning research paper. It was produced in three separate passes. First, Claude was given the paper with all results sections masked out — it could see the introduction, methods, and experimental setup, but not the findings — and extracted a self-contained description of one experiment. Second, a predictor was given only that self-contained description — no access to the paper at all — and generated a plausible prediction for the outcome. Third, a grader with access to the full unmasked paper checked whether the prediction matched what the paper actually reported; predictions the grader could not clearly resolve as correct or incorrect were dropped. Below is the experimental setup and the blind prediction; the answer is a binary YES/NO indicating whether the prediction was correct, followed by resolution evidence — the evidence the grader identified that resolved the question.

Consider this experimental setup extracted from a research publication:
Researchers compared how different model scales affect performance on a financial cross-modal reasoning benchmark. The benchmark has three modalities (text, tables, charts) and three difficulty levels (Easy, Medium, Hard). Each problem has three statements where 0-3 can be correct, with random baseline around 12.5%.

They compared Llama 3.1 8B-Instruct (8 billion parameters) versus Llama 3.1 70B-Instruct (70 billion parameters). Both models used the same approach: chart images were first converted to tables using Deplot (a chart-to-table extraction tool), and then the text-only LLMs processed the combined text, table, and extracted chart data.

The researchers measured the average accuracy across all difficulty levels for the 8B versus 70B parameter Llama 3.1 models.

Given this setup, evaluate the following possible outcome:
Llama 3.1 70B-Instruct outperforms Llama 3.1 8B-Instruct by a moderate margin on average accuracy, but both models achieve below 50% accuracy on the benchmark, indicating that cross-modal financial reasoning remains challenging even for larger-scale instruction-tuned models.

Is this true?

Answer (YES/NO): YES